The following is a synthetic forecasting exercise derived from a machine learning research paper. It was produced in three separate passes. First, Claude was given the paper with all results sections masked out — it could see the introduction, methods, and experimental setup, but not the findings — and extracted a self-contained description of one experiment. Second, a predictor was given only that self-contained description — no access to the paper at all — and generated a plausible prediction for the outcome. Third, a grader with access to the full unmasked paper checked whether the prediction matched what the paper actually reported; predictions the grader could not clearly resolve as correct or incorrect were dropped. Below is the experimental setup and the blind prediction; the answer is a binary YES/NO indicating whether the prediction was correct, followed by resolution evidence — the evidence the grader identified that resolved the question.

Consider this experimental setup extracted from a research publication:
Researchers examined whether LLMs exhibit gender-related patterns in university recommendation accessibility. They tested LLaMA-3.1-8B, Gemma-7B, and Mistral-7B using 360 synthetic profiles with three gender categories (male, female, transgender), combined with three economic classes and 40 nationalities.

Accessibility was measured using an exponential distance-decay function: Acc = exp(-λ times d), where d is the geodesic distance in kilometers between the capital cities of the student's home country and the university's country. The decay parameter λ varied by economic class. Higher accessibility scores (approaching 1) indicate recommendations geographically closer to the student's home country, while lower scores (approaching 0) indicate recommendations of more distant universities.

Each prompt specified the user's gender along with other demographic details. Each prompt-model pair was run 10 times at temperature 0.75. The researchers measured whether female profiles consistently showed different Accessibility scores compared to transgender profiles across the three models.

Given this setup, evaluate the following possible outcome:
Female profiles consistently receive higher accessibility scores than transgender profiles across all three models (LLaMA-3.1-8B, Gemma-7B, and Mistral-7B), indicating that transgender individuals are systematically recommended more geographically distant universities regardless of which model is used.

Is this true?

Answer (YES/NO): YES